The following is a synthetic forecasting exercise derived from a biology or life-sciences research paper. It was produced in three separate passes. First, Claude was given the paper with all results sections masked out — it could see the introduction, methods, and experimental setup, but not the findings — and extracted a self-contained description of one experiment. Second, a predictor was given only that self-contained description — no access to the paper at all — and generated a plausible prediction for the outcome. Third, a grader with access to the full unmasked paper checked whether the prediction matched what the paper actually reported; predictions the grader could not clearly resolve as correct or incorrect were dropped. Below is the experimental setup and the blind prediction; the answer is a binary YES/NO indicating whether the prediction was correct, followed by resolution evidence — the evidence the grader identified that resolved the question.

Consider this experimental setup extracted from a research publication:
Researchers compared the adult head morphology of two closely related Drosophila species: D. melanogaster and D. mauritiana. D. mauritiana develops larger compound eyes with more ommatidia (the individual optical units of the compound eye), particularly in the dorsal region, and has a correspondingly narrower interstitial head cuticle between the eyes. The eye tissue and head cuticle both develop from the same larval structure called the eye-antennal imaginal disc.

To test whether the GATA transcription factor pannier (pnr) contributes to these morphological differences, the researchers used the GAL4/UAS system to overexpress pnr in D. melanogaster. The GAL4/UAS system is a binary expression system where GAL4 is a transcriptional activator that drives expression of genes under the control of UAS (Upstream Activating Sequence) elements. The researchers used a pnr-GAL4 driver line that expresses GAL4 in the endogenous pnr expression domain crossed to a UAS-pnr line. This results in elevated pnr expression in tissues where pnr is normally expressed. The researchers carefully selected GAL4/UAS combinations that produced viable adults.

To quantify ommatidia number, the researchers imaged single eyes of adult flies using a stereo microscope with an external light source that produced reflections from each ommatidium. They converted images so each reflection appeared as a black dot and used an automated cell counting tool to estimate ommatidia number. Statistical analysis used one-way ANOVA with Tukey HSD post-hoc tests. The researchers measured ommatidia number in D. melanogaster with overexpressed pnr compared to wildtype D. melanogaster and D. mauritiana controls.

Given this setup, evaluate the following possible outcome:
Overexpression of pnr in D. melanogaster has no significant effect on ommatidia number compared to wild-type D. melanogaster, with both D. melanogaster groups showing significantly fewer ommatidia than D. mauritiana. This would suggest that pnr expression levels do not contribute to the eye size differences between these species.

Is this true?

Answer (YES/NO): NO